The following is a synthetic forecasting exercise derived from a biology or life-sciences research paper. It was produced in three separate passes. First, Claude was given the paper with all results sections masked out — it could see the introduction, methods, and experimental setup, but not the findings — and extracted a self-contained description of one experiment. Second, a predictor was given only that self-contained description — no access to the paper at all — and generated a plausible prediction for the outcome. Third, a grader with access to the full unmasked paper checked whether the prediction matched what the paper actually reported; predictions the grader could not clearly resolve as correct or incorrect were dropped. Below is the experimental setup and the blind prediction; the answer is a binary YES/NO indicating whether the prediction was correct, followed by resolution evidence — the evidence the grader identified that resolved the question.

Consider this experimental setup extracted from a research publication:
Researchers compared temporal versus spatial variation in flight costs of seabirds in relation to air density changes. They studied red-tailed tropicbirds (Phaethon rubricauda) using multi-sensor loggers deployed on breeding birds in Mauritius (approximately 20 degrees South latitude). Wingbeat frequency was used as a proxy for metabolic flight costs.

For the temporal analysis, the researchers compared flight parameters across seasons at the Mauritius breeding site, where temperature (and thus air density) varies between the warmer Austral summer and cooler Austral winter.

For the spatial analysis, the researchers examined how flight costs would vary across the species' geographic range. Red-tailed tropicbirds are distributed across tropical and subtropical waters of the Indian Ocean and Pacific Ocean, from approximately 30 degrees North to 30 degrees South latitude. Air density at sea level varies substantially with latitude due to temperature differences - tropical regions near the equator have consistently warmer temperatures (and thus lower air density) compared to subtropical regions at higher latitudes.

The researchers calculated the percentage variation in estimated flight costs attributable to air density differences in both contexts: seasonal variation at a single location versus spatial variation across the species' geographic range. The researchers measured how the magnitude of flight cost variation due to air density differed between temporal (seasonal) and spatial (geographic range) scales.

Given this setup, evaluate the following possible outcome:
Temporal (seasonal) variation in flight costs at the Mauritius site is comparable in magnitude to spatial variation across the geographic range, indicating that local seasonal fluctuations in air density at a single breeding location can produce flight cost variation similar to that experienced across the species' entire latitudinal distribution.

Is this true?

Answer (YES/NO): NO